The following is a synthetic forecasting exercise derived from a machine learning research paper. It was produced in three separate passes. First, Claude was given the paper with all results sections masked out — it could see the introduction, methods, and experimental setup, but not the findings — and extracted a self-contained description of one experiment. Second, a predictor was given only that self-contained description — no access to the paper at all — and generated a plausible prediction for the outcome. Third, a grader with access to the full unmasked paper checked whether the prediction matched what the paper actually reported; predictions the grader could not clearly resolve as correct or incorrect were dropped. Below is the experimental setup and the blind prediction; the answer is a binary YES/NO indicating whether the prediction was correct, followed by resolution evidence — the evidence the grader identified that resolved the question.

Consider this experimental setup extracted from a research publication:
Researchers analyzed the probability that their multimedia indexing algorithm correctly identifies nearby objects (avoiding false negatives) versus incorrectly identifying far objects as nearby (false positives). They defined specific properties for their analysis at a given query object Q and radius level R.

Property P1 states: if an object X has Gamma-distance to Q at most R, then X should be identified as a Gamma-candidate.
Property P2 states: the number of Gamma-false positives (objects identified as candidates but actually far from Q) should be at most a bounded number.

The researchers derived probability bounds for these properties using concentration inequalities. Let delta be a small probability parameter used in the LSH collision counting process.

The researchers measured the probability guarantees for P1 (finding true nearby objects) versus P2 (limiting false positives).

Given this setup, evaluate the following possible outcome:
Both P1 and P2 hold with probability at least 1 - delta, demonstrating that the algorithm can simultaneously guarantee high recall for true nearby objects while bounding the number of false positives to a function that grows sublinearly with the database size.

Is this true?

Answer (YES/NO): NO